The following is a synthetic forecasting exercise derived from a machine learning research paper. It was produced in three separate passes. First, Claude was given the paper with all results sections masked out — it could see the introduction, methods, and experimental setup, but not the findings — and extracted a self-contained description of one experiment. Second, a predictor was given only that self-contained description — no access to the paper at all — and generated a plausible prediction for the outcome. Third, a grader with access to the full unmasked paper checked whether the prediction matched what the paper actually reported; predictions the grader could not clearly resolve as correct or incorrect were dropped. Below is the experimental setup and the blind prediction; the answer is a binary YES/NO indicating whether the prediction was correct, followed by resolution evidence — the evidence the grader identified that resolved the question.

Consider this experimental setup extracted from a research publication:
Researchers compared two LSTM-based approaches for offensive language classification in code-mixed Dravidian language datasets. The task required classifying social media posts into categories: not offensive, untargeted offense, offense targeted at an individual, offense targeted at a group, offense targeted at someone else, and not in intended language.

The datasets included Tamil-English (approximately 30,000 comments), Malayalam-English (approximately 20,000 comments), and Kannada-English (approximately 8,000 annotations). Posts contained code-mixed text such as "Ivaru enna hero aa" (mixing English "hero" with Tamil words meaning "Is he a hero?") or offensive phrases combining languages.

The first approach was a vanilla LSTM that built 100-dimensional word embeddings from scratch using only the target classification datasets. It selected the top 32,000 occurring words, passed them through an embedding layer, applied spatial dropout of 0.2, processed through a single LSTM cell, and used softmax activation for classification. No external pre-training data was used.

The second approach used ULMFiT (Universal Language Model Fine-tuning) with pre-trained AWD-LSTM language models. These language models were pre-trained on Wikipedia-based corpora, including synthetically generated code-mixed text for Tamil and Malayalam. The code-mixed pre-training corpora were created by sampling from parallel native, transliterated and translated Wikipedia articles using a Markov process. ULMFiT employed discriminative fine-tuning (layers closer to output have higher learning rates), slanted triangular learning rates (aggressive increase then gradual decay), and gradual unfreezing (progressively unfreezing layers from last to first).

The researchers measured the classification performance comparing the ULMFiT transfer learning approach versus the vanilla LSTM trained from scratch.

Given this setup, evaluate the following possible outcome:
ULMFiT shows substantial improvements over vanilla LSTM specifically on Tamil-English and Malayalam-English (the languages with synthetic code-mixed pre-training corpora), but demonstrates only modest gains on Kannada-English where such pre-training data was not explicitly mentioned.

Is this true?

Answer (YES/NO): NO